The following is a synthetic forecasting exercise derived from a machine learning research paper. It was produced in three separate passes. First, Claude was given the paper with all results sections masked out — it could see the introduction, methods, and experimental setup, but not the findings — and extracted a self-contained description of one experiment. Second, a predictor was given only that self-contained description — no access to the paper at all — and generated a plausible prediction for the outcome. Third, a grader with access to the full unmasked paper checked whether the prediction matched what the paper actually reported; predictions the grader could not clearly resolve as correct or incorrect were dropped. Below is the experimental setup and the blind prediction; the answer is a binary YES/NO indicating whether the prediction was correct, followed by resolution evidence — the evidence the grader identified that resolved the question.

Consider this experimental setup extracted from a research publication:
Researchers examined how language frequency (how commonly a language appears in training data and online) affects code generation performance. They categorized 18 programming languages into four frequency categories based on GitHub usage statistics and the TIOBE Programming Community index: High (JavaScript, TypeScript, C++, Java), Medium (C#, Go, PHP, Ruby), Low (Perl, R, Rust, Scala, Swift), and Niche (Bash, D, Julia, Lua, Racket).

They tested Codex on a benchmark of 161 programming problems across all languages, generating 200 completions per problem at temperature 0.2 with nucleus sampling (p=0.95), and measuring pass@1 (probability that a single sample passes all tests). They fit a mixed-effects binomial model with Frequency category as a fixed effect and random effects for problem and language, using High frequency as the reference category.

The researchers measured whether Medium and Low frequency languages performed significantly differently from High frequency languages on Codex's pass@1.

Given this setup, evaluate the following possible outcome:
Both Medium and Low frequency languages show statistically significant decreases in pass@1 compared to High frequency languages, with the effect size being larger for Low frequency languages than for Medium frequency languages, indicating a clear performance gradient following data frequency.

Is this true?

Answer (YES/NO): NO